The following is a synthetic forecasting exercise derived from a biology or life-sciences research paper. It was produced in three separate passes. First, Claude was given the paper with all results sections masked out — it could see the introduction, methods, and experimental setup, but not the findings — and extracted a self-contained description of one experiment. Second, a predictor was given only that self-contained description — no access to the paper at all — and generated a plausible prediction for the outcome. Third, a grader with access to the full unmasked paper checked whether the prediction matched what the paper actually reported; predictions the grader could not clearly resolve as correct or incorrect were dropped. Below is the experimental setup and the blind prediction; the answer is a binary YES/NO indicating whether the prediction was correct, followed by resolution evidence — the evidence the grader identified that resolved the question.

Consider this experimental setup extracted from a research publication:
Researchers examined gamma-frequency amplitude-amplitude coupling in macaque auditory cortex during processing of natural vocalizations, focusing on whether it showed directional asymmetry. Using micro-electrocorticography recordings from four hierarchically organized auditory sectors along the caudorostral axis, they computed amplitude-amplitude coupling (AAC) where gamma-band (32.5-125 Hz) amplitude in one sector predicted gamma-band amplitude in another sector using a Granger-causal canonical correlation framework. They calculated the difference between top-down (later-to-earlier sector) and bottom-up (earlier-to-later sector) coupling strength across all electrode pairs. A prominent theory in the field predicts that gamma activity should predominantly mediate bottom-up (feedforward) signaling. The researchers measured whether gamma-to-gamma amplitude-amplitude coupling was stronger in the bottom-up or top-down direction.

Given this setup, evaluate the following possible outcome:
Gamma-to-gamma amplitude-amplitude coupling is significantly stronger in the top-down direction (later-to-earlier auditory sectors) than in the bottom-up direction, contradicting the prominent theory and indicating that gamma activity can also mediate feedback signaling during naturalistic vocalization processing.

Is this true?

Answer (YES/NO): NO